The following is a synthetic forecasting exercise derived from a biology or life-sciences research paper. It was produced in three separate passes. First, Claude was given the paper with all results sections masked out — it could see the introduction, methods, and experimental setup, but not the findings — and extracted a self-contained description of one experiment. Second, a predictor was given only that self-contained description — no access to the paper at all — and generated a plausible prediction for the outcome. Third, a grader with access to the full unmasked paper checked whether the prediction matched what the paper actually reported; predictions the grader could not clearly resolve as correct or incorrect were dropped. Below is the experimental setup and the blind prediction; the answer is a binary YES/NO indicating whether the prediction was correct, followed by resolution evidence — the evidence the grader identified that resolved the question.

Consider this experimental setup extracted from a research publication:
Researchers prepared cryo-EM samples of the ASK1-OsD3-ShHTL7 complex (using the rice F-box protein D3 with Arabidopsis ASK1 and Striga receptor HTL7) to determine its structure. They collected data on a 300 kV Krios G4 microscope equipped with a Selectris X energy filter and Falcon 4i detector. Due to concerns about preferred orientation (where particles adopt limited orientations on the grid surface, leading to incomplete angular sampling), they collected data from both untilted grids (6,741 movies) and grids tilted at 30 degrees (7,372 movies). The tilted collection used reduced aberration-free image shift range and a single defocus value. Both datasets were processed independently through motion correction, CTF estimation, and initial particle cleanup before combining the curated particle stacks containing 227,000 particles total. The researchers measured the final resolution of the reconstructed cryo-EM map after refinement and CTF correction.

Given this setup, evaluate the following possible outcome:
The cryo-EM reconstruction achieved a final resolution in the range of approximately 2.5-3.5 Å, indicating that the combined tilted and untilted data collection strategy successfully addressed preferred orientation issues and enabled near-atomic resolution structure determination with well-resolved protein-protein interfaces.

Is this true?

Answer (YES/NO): NO